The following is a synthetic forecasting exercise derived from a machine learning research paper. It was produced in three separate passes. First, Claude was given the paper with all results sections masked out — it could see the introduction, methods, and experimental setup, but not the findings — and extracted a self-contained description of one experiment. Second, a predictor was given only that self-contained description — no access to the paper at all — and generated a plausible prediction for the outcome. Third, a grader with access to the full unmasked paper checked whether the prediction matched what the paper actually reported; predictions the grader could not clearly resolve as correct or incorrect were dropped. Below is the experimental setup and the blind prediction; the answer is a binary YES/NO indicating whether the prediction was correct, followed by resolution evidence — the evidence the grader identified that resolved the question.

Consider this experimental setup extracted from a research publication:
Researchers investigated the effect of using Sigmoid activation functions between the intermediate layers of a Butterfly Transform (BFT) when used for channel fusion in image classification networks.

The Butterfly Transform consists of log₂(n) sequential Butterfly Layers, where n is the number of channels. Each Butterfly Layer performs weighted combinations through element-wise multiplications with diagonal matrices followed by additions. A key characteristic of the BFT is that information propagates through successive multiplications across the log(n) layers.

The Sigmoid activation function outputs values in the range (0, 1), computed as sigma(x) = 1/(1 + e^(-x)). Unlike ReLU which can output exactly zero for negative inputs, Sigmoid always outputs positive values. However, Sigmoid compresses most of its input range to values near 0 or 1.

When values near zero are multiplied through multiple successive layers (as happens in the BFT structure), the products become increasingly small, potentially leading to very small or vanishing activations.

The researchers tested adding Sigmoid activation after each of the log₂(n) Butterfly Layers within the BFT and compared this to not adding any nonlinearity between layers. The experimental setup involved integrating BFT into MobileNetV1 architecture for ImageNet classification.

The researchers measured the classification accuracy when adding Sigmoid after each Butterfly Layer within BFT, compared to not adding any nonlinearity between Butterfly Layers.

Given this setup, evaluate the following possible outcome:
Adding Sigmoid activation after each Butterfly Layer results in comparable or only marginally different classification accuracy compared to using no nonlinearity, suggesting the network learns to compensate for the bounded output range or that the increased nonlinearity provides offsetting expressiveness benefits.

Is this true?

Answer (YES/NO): NO